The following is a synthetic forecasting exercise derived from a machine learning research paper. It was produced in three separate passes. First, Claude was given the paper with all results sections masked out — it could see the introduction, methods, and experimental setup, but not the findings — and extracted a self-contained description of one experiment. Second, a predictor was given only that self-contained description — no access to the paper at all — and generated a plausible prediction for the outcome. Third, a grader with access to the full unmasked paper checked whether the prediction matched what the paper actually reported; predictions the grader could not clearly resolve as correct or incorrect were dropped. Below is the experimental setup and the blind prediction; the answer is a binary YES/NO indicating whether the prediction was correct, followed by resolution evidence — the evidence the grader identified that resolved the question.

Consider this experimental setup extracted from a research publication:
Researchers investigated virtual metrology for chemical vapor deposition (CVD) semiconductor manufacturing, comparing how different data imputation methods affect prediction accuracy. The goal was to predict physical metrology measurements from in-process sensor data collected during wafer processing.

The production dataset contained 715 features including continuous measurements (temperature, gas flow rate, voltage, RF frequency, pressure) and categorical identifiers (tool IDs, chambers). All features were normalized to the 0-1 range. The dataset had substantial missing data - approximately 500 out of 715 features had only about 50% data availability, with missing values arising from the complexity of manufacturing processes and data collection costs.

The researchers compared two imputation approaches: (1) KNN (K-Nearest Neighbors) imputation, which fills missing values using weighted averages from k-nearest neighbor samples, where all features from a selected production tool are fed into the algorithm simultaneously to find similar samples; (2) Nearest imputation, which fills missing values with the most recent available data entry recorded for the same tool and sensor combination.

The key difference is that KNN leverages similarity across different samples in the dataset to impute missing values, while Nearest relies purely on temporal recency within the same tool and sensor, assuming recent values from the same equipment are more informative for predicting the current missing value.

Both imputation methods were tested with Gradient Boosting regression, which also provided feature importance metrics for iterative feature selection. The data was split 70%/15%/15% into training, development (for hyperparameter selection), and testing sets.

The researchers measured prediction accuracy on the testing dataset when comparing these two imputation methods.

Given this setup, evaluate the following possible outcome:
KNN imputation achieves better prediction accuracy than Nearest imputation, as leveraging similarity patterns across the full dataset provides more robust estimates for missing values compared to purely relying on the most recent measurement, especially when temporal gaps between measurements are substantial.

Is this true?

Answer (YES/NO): NO